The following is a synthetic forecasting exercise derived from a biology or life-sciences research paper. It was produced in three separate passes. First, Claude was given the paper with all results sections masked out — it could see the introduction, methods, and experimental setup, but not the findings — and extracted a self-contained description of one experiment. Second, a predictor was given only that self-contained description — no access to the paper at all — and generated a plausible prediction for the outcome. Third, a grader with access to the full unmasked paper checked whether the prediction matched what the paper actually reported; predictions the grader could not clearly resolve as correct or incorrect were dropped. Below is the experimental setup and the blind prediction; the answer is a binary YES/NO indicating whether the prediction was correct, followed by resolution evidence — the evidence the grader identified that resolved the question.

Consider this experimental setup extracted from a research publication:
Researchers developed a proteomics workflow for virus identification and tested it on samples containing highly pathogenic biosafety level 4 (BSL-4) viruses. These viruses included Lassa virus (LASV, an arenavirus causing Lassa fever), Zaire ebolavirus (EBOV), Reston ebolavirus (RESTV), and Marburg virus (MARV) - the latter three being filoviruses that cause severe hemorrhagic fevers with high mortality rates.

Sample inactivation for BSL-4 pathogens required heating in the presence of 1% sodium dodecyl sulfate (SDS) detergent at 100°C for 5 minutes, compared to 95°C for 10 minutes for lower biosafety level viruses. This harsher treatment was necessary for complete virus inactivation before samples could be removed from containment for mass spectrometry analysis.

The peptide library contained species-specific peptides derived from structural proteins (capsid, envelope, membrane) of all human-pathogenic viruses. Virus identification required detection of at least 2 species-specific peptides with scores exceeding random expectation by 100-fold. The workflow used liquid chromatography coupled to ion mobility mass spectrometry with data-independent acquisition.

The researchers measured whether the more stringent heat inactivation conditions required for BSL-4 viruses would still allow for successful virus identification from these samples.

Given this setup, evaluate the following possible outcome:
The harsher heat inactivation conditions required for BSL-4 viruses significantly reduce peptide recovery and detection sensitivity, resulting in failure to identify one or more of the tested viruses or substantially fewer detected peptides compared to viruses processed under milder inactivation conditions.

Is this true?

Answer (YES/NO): NO